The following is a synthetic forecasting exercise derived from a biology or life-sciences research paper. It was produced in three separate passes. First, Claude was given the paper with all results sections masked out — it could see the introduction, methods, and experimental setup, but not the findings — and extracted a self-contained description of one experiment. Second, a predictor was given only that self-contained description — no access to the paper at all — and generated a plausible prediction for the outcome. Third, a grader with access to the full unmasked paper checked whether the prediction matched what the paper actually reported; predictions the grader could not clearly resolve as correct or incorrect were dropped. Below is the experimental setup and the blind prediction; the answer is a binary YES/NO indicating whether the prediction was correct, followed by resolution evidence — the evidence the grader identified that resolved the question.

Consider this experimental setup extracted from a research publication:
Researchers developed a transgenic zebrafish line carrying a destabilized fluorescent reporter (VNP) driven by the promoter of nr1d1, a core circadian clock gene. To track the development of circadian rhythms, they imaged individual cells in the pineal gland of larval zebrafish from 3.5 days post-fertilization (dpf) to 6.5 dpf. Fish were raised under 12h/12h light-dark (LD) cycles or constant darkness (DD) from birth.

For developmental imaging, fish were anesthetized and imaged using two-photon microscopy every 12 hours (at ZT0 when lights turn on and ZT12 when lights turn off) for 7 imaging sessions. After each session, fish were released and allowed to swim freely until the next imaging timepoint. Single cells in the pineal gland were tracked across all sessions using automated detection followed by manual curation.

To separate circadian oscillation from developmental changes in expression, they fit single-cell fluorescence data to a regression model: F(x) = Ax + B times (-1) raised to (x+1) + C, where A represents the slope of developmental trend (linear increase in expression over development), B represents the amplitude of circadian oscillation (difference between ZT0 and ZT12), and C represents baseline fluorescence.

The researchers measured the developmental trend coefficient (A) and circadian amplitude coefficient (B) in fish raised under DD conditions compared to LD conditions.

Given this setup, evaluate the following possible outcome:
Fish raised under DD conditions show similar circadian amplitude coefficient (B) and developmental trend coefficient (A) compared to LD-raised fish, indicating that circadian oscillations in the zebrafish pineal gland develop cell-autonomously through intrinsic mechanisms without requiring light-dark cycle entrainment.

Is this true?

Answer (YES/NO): NO